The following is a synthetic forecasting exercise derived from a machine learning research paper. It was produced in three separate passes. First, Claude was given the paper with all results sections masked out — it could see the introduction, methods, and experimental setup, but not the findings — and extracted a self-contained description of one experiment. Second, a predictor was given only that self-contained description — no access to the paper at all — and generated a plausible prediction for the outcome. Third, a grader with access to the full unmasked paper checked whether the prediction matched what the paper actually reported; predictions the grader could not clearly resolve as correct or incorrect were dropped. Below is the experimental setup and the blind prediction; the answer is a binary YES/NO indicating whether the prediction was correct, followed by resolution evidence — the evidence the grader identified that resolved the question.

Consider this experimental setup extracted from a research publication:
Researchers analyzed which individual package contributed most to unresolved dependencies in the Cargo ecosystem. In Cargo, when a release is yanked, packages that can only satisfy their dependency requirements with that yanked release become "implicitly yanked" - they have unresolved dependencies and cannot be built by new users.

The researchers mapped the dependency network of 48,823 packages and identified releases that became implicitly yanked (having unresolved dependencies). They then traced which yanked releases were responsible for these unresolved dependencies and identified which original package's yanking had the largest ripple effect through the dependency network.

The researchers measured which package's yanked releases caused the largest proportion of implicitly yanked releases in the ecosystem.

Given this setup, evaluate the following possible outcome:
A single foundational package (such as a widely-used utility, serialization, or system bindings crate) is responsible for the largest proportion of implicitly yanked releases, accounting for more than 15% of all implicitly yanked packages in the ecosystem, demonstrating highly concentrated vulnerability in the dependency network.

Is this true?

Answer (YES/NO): YES